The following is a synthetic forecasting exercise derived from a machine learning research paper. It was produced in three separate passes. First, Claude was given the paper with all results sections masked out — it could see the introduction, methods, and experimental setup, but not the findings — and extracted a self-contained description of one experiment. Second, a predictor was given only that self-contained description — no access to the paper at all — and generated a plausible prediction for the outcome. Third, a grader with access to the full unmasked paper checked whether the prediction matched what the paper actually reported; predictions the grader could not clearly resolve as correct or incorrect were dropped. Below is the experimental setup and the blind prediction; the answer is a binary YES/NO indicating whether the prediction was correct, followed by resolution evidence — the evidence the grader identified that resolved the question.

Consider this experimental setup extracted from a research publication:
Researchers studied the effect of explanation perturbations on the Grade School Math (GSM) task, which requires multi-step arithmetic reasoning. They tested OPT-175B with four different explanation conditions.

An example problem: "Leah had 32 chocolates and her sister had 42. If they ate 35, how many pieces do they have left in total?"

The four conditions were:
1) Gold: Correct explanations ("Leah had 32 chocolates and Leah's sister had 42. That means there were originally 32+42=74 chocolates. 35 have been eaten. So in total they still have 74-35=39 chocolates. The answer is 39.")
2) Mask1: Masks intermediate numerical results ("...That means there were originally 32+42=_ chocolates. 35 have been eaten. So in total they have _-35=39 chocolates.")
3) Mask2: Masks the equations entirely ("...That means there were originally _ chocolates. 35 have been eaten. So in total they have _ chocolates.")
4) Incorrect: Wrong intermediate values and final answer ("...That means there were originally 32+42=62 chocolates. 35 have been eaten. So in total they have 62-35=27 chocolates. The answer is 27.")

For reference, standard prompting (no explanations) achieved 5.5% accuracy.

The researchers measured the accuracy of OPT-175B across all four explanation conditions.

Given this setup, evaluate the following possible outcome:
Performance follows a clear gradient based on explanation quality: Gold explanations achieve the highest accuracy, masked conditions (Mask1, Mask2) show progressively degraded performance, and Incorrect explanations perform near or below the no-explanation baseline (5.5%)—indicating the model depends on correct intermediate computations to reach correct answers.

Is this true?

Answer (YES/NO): NO